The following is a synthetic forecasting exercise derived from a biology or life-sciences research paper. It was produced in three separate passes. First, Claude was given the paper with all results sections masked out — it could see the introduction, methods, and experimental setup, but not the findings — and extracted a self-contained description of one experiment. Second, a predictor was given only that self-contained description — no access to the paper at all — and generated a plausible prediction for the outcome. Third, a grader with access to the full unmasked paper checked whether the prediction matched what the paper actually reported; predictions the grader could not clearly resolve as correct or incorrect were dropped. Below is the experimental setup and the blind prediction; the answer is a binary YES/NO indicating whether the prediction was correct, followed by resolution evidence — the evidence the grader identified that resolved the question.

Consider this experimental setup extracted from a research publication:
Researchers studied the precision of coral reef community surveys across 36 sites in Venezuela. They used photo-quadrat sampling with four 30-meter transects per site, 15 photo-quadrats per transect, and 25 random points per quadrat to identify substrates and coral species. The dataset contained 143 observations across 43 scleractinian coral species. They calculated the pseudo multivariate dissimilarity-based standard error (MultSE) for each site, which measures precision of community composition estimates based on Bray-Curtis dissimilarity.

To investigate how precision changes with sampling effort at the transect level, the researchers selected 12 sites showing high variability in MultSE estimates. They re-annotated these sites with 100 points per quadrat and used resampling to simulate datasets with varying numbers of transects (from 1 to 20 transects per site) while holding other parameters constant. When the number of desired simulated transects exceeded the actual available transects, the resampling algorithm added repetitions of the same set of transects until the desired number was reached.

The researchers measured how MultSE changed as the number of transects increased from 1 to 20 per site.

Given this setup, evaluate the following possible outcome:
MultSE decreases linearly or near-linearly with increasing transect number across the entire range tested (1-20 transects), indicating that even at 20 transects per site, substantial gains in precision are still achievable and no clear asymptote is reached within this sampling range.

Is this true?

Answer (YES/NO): NO